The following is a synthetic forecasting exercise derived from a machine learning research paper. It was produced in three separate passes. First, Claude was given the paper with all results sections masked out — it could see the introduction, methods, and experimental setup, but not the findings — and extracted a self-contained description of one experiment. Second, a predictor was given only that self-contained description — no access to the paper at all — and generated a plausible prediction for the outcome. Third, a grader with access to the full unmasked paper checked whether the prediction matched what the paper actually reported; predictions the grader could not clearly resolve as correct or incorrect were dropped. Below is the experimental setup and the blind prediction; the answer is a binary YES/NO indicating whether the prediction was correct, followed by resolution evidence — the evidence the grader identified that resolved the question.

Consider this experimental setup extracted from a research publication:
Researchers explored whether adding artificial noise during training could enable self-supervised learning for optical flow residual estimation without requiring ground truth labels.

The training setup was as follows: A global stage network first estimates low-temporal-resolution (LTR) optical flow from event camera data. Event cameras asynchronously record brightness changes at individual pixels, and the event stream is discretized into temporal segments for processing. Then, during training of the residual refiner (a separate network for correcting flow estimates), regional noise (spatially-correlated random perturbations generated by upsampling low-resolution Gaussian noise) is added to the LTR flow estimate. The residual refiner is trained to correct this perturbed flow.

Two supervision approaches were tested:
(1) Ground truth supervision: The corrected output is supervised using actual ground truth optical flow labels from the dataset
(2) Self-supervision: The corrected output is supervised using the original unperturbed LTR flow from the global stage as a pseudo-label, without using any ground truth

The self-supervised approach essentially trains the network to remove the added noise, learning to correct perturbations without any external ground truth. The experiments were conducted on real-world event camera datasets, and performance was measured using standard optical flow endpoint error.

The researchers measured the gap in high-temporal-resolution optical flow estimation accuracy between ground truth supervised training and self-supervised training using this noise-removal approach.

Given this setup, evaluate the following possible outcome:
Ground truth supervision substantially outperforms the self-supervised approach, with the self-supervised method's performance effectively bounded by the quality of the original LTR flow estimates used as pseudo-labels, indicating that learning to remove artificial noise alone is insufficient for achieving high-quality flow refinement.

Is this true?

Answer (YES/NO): NO